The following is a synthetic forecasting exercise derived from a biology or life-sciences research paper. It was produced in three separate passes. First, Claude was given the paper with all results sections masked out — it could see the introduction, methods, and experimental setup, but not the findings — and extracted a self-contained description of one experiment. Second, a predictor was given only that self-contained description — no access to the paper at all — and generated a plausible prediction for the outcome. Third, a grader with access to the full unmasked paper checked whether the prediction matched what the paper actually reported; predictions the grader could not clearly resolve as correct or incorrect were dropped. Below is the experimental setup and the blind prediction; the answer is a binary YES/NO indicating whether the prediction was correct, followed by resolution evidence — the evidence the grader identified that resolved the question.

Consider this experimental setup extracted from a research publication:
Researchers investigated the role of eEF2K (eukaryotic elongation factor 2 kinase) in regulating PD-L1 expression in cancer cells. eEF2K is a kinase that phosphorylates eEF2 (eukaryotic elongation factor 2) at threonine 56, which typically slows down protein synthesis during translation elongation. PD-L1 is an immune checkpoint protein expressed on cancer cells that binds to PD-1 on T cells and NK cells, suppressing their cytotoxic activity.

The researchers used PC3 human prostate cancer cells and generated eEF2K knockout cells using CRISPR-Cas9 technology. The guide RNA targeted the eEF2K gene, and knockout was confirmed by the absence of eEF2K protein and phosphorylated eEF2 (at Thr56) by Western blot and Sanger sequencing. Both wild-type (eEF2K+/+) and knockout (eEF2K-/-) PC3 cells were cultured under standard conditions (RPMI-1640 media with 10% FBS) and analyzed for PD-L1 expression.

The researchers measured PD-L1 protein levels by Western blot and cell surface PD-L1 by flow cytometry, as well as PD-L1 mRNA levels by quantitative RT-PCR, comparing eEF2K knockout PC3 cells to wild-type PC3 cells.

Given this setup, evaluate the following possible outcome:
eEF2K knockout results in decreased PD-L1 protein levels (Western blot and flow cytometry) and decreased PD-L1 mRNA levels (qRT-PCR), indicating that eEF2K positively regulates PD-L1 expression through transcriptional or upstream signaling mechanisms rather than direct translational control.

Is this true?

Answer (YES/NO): NO